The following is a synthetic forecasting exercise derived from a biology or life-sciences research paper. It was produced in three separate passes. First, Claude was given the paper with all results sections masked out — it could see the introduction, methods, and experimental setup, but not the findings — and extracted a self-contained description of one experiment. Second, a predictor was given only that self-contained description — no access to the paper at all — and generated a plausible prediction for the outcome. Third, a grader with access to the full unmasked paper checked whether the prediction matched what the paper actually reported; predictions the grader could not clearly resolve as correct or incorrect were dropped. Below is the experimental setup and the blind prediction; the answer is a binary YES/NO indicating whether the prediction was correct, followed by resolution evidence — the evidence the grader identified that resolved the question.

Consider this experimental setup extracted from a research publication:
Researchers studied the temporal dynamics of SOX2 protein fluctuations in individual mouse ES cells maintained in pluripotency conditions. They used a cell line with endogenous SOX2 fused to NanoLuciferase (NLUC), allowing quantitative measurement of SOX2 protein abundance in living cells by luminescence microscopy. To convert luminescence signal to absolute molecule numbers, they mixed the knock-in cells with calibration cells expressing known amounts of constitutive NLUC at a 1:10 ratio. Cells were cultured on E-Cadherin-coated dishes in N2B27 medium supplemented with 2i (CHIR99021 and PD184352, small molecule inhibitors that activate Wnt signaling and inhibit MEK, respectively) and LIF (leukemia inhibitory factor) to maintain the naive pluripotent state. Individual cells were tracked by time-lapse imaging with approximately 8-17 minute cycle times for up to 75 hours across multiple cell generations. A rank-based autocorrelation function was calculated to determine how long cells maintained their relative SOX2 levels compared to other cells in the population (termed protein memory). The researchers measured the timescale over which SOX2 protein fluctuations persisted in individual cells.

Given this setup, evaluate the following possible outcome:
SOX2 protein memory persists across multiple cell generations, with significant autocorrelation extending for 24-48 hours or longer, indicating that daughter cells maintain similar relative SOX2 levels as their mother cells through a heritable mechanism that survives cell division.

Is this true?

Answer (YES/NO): NO